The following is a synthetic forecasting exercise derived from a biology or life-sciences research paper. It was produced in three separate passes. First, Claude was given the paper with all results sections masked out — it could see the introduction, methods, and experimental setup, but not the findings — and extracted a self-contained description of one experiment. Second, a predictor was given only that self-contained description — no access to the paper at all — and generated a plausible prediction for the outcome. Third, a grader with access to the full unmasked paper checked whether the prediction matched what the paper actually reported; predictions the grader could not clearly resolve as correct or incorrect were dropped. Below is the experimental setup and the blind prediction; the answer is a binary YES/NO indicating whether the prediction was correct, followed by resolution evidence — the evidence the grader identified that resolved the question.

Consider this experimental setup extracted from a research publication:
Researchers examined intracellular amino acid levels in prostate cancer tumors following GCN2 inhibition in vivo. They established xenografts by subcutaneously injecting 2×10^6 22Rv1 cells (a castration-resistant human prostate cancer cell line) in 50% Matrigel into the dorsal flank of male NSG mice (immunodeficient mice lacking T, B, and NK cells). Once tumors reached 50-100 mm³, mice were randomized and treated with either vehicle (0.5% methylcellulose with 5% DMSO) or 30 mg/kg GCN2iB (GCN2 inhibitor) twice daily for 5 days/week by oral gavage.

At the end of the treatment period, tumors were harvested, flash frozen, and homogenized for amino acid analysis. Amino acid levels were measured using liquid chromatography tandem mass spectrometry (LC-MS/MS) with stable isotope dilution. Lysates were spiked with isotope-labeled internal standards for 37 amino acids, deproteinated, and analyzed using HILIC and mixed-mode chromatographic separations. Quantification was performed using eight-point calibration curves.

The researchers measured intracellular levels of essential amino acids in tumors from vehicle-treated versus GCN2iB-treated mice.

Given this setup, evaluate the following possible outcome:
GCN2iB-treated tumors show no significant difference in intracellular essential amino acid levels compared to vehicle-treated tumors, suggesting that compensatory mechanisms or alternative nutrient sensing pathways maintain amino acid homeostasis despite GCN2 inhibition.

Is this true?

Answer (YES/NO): NO